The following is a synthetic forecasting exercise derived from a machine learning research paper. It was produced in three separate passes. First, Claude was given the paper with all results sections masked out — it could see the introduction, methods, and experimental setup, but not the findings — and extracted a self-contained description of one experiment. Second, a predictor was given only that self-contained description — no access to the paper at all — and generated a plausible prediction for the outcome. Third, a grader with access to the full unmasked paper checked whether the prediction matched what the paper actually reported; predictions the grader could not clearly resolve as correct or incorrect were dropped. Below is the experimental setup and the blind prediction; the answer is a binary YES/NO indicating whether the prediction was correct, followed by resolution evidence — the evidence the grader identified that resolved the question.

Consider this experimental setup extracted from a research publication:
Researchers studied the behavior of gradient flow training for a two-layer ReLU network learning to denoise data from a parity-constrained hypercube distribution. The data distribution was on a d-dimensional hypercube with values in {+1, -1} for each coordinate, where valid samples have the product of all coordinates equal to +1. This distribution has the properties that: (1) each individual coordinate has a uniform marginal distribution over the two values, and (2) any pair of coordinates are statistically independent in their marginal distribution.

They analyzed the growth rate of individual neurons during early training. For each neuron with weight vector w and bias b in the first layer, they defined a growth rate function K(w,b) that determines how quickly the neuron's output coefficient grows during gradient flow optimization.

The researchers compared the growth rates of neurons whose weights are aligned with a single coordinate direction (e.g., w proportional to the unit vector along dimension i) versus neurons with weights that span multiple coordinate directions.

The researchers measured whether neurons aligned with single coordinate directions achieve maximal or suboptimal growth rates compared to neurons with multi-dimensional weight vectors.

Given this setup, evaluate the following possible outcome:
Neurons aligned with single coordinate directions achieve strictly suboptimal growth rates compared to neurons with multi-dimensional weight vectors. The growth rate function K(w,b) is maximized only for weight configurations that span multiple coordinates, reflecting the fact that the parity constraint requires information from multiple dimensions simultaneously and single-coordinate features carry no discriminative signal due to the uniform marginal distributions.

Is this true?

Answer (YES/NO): NO